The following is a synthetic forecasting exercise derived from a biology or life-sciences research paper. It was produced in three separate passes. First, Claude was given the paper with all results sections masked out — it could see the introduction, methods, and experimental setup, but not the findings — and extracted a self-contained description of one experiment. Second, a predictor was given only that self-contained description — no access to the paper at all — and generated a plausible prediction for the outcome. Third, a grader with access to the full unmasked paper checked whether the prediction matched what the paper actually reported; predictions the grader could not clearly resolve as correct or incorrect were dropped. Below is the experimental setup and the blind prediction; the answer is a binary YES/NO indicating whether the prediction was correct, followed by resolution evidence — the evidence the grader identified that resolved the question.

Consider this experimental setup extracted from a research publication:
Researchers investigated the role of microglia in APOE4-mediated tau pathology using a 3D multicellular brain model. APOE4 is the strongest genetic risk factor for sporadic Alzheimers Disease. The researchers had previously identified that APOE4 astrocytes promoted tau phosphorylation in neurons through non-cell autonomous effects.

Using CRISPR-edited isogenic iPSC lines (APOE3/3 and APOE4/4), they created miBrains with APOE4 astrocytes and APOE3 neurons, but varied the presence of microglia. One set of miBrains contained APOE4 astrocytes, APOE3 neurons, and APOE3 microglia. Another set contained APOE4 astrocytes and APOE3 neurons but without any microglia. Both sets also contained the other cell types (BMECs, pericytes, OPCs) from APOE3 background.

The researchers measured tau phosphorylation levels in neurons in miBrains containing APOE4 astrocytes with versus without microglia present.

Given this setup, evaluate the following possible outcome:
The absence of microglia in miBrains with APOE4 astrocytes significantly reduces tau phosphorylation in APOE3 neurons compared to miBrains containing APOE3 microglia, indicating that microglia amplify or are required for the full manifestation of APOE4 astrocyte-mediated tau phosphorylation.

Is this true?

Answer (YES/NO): YES